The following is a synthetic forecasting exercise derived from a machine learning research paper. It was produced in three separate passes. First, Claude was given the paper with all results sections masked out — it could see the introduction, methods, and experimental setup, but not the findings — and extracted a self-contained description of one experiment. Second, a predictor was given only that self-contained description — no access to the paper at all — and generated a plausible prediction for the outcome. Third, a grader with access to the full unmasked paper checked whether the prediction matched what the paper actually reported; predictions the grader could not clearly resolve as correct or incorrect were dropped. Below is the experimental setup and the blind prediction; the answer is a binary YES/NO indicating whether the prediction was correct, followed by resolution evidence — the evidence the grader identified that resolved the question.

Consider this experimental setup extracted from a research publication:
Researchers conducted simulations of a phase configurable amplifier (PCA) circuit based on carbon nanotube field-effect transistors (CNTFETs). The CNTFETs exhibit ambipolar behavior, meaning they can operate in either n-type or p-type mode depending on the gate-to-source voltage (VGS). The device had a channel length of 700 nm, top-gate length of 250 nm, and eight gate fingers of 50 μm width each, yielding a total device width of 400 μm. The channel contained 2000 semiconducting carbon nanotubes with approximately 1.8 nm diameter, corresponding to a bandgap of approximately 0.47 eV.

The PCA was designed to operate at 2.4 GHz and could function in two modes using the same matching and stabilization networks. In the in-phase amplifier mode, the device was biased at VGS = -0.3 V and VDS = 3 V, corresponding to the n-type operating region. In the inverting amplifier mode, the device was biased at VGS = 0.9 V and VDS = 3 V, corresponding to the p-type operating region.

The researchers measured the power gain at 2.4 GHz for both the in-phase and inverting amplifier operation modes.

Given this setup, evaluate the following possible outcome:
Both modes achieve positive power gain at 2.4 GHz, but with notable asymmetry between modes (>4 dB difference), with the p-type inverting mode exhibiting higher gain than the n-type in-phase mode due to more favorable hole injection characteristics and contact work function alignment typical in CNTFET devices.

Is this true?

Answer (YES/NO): NO